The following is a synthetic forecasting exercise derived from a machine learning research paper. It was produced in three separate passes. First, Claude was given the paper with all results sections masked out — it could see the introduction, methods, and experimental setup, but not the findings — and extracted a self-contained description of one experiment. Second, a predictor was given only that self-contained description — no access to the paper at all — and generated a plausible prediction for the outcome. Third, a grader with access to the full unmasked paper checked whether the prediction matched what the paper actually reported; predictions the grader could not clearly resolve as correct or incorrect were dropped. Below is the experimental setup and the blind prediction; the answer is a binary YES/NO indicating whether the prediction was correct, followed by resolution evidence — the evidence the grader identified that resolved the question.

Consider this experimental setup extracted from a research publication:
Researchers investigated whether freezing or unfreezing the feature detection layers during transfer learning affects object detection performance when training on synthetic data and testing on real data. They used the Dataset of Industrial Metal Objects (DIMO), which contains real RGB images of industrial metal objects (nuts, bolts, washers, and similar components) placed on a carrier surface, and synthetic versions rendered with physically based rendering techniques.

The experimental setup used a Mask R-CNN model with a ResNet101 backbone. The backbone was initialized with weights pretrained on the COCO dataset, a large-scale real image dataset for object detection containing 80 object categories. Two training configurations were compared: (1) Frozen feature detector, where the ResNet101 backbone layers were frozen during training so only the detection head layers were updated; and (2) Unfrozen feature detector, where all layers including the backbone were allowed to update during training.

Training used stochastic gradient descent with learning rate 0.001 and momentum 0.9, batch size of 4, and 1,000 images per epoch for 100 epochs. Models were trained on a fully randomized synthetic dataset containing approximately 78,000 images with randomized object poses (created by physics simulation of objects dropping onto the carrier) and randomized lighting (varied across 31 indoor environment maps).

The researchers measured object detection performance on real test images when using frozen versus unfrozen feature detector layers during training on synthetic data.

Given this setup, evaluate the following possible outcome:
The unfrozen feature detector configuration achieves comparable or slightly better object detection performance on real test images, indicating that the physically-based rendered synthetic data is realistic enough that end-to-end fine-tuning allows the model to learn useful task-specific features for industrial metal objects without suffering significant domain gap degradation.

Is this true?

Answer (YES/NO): NO